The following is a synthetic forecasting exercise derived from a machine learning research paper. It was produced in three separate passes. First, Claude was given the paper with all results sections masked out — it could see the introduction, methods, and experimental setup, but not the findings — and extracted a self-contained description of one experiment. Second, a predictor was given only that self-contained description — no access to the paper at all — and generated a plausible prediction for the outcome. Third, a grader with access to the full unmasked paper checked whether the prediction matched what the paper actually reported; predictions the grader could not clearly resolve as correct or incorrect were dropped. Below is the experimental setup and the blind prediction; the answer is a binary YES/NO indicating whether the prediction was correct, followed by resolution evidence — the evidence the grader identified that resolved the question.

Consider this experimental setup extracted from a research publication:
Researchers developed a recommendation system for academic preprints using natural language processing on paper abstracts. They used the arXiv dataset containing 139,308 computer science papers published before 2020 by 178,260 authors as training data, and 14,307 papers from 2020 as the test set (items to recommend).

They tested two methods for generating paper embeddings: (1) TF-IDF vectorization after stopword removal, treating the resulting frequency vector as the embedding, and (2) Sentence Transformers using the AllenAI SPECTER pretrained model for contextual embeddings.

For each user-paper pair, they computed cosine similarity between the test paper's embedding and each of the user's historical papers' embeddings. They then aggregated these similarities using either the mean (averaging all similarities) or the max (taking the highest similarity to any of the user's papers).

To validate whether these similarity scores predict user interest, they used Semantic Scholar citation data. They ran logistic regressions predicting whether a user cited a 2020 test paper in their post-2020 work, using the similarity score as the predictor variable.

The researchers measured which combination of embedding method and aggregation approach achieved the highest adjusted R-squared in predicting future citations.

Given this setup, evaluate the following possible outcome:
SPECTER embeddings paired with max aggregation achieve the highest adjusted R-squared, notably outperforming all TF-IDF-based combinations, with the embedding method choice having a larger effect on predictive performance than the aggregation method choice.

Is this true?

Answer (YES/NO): YES